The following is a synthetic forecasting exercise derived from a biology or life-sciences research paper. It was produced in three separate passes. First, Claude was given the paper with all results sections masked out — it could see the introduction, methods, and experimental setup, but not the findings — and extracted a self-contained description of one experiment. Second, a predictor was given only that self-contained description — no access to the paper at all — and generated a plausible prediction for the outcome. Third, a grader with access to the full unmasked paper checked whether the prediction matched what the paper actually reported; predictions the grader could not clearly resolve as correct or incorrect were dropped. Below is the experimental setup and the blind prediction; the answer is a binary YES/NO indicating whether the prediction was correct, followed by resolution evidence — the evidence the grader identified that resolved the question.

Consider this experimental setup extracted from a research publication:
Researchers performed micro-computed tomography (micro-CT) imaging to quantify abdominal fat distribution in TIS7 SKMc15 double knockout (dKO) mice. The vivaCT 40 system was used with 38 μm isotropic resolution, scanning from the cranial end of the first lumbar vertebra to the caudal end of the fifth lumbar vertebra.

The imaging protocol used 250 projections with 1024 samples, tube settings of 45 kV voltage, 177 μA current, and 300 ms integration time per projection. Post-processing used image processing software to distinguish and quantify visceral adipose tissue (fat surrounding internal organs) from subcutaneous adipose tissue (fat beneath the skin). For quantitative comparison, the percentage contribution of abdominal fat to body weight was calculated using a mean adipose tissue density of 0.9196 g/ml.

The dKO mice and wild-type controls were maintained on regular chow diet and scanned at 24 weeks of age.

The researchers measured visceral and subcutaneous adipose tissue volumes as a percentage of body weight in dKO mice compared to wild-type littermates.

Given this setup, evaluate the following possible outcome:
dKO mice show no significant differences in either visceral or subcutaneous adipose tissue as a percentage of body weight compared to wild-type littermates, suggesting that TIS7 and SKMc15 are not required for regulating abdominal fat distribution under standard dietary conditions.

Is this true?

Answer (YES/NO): NO